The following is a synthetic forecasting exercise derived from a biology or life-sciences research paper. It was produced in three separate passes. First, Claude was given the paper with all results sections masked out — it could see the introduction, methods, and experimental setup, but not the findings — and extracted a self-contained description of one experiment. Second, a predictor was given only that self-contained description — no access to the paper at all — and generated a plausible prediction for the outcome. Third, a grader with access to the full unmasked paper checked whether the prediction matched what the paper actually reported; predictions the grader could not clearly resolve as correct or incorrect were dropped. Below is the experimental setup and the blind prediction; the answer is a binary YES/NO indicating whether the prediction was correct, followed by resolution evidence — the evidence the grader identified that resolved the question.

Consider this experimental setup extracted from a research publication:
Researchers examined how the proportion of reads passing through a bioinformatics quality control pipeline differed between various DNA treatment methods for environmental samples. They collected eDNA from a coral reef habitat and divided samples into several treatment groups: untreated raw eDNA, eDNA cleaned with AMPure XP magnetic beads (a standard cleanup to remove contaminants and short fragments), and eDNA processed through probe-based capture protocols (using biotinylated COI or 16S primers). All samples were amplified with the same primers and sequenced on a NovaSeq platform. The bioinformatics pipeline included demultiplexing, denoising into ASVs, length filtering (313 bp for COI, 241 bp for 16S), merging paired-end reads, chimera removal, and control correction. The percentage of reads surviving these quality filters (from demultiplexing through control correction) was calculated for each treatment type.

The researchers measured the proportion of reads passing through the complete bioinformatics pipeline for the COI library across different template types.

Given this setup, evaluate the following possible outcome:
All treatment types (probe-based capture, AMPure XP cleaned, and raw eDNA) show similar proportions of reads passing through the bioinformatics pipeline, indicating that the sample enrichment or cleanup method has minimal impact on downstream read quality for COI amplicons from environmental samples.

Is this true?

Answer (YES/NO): YES